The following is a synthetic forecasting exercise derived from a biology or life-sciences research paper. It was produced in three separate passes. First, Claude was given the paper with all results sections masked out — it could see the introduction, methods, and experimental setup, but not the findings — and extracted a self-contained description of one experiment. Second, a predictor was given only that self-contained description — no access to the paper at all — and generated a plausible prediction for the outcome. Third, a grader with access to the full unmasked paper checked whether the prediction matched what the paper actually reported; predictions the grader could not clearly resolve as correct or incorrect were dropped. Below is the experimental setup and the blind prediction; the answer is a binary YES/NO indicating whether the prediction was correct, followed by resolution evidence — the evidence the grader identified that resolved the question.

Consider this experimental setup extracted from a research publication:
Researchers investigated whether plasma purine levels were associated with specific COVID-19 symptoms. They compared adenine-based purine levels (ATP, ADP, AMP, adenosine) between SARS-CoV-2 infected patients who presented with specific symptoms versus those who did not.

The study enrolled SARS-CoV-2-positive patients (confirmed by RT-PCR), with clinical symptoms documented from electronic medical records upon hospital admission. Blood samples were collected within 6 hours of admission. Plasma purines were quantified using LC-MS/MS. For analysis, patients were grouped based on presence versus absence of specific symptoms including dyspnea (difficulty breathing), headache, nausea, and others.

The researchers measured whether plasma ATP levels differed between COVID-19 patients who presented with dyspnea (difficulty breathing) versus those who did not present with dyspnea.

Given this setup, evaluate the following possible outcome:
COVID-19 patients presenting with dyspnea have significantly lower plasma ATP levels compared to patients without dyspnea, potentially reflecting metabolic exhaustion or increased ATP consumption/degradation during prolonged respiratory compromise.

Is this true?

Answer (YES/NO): NO